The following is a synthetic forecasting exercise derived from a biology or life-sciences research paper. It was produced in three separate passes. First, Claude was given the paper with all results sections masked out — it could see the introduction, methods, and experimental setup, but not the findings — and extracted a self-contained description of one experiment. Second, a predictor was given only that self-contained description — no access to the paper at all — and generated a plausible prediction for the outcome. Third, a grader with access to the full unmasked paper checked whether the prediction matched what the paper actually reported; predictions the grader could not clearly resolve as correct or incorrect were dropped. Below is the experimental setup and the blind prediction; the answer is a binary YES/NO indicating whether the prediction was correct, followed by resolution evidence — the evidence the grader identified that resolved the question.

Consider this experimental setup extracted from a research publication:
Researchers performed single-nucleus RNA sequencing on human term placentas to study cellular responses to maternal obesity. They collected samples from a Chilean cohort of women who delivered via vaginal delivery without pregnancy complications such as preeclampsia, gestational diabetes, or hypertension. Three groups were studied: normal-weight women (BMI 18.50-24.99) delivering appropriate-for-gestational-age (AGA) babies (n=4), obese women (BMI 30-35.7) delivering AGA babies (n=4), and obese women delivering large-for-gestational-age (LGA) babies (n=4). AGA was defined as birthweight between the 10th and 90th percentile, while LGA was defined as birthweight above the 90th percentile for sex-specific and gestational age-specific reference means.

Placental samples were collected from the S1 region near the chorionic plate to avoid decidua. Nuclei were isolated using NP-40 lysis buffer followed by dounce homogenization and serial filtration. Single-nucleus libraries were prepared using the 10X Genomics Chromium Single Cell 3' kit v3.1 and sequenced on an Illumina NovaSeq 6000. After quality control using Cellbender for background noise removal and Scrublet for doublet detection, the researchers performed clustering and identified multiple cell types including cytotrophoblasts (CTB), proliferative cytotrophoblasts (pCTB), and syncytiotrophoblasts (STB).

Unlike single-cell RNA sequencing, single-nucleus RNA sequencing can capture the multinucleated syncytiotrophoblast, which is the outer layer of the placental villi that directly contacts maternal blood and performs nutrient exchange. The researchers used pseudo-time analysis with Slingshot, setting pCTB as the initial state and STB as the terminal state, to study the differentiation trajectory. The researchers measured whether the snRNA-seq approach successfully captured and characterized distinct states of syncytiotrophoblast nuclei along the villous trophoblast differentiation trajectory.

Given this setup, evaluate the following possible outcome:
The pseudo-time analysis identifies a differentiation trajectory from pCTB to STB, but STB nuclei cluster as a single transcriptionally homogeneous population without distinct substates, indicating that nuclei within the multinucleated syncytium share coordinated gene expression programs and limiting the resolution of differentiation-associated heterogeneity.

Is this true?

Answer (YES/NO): NO